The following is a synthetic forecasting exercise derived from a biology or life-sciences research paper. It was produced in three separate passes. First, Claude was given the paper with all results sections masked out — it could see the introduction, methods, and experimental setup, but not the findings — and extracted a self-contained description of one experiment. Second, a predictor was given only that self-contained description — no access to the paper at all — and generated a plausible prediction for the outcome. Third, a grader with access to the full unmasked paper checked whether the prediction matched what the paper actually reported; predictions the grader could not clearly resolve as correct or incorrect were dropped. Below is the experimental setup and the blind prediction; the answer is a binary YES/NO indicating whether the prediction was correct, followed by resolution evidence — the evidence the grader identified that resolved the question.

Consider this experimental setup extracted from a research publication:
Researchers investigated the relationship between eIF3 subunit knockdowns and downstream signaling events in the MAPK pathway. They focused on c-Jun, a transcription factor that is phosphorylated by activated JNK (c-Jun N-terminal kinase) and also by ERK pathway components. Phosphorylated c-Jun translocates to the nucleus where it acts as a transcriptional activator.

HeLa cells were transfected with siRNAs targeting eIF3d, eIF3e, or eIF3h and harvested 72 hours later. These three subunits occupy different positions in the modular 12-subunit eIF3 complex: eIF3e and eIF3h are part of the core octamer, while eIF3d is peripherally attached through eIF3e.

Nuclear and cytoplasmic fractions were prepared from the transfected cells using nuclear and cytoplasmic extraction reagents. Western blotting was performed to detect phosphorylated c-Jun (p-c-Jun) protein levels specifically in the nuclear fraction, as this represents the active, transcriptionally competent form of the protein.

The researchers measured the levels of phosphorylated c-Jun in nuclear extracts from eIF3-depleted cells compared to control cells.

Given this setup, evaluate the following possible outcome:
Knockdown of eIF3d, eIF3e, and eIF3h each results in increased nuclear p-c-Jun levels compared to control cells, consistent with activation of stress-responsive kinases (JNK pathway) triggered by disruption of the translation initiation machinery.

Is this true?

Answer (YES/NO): YES